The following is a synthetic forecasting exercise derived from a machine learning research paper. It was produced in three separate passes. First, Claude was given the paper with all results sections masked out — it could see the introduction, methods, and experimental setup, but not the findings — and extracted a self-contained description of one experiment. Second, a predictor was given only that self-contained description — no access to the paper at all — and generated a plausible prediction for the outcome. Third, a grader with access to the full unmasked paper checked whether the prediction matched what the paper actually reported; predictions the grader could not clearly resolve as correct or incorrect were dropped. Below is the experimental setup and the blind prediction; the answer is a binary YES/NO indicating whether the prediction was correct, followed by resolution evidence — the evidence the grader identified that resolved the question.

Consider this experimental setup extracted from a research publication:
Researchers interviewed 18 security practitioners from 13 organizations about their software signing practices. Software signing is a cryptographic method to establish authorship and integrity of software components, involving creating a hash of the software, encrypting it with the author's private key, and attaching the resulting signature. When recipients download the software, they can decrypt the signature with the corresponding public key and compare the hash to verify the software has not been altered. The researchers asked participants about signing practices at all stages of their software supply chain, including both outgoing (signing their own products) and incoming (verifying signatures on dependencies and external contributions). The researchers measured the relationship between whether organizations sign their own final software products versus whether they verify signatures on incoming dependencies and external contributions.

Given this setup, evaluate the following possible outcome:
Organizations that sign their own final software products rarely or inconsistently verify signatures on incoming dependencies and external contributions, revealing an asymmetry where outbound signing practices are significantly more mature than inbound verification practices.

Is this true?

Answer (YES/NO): YES